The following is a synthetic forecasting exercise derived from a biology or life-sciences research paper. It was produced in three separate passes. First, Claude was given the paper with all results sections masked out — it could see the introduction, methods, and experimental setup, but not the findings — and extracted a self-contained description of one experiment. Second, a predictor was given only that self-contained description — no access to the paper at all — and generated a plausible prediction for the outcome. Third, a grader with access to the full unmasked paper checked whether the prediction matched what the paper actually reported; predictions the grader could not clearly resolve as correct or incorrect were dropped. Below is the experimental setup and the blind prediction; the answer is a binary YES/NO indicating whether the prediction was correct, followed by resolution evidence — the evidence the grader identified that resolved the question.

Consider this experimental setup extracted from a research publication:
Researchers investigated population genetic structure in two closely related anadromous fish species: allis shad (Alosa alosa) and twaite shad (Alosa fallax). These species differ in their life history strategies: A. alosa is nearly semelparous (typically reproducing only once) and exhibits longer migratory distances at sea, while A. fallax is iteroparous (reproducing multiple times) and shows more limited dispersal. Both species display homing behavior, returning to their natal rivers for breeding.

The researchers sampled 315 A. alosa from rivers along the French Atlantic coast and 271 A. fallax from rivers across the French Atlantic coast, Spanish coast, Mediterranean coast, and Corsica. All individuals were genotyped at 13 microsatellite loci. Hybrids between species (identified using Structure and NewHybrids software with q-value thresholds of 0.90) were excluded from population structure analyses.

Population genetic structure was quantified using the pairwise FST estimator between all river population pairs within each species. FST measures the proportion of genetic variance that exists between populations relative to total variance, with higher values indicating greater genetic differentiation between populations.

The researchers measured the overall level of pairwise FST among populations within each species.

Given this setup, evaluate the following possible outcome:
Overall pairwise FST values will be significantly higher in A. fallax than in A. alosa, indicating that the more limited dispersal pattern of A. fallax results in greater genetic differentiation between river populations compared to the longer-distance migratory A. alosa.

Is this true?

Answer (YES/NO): YES